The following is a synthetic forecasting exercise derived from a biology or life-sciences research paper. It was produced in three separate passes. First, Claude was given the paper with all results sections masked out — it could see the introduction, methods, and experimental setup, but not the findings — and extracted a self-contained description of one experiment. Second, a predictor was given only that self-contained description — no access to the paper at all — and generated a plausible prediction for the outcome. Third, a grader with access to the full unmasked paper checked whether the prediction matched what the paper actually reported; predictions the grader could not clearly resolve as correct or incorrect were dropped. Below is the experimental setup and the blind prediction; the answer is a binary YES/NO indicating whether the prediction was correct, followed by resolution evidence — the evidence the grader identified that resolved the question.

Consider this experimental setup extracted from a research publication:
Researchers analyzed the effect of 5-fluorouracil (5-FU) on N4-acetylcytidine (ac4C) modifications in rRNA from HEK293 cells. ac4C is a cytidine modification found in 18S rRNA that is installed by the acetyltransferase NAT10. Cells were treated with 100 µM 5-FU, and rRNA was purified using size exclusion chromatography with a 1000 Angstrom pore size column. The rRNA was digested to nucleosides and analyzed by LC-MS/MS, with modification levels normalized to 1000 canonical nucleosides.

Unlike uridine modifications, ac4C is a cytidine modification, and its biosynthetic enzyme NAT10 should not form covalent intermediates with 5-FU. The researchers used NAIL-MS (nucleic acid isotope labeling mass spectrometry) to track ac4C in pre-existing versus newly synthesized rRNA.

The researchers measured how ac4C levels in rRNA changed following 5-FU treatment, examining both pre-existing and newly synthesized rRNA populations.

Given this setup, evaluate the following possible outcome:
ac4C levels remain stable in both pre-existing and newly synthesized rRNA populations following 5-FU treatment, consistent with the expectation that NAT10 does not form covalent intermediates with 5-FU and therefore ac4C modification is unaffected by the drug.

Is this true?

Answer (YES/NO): NO